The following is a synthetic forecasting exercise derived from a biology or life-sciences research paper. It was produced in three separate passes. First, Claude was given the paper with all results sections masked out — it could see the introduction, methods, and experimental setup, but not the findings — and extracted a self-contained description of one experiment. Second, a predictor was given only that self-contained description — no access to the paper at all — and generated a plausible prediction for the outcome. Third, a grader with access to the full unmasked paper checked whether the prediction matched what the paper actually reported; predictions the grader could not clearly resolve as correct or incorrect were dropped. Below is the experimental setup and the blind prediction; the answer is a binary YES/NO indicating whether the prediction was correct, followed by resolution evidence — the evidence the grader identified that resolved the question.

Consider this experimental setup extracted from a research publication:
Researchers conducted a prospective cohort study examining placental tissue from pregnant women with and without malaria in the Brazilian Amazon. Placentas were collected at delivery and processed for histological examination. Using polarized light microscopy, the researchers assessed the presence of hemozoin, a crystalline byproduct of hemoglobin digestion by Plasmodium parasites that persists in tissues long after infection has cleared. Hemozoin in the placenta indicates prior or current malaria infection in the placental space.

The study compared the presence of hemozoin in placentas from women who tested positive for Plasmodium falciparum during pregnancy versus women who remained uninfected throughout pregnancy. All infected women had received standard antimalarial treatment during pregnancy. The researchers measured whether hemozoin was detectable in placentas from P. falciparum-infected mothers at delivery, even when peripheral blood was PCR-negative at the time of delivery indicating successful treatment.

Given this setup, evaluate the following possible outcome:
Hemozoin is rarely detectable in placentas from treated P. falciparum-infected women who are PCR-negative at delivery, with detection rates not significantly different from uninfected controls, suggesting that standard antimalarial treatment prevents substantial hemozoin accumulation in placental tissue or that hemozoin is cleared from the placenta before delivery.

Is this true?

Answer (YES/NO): NO